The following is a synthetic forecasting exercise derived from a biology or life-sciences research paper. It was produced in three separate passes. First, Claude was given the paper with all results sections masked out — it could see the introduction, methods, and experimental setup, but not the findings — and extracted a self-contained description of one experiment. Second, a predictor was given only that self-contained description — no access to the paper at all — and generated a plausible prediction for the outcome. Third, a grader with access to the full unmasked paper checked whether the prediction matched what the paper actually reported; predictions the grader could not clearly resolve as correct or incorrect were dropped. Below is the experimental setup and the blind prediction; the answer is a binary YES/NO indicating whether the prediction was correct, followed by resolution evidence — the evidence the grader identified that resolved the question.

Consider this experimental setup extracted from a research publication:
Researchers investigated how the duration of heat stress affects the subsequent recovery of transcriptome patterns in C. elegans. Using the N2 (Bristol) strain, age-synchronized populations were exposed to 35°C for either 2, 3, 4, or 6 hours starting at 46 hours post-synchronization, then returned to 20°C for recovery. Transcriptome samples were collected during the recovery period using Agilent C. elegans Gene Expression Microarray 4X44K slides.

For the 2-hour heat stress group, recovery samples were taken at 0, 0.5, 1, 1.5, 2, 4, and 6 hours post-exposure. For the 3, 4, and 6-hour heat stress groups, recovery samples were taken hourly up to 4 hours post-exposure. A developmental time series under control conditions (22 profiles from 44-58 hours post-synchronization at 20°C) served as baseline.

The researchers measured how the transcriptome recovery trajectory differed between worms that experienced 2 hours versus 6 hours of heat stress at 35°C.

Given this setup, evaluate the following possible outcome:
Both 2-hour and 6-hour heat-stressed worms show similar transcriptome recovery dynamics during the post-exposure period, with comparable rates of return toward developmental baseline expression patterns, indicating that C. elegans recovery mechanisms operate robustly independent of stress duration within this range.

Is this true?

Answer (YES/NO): NO